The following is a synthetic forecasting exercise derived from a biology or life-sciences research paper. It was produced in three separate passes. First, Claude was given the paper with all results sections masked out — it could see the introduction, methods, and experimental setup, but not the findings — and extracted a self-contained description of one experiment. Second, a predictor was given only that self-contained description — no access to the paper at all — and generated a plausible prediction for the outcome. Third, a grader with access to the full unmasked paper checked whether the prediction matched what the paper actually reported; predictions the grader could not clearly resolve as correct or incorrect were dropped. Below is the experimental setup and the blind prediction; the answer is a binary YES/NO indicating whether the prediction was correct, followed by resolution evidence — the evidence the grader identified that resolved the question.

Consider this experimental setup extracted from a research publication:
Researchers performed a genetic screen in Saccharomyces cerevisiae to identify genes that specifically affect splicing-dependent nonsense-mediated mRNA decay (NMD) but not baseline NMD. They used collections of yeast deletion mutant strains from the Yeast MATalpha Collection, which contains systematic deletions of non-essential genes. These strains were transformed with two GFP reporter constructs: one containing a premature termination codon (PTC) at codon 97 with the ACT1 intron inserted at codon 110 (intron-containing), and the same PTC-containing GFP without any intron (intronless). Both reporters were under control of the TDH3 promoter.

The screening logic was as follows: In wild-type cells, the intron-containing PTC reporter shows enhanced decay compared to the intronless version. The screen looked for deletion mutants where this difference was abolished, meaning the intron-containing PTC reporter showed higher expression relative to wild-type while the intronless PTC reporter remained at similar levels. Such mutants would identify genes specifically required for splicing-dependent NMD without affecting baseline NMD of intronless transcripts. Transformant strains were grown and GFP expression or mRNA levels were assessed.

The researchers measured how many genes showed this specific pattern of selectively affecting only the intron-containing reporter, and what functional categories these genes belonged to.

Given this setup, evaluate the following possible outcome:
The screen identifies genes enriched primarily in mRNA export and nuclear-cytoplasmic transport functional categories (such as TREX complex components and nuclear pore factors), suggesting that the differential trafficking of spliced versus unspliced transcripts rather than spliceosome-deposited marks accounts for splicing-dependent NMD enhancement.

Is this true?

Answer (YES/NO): NO